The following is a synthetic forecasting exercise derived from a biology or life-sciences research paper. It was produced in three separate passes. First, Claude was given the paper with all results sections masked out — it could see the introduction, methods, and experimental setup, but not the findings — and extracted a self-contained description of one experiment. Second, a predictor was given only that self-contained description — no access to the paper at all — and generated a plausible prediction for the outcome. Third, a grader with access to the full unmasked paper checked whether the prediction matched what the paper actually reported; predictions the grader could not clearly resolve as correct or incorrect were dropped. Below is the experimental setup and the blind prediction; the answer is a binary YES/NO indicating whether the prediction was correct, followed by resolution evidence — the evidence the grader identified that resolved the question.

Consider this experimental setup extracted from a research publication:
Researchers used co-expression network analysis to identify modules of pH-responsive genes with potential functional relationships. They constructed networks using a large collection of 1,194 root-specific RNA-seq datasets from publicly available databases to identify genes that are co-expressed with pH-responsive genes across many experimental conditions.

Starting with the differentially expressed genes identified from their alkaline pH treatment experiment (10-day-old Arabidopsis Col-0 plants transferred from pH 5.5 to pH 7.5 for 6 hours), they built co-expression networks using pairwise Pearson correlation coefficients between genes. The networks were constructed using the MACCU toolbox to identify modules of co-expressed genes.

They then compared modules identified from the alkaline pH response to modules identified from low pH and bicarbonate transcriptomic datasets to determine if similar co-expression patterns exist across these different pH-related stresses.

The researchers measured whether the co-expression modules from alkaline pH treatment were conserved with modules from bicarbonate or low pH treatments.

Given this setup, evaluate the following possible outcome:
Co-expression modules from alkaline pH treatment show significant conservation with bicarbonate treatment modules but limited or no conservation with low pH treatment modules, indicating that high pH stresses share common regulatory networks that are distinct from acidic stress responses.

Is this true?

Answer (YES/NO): NO